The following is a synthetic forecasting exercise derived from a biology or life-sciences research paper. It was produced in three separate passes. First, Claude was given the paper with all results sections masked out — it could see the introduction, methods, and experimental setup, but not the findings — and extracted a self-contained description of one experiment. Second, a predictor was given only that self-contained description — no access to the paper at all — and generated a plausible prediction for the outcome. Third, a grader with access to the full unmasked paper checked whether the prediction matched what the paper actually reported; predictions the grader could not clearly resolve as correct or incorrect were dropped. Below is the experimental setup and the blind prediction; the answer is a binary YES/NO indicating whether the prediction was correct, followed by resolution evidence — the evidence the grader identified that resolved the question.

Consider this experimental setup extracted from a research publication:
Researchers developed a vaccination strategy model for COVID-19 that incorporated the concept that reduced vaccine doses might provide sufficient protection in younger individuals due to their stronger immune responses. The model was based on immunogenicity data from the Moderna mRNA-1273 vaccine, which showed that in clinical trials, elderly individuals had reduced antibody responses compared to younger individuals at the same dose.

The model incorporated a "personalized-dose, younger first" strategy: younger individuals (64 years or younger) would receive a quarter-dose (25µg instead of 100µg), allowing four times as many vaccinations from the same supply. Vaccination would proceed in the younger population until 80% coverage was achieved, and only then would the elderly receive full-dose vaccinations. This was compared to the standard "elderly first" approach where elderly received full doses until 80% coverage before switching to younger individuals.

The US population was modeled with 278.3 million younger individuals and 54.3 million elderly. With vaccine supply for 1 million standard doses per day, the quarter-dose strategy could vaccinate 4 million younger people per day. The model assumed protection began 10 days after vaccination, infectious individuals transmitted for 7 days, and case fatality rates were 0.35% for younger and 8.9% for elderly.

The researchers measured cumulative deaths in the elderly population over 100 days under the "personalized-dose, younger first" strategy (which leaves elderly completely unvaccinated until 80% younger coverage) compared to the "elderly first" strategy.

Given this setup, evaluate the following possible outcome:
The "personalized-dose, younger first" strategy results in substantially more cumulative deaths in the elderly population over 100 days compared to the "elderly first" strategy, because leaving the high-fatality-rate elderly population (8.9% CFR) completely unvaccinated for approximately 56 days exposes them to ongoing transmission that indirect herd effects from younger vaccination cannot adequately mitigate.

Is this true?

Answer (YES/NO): NO